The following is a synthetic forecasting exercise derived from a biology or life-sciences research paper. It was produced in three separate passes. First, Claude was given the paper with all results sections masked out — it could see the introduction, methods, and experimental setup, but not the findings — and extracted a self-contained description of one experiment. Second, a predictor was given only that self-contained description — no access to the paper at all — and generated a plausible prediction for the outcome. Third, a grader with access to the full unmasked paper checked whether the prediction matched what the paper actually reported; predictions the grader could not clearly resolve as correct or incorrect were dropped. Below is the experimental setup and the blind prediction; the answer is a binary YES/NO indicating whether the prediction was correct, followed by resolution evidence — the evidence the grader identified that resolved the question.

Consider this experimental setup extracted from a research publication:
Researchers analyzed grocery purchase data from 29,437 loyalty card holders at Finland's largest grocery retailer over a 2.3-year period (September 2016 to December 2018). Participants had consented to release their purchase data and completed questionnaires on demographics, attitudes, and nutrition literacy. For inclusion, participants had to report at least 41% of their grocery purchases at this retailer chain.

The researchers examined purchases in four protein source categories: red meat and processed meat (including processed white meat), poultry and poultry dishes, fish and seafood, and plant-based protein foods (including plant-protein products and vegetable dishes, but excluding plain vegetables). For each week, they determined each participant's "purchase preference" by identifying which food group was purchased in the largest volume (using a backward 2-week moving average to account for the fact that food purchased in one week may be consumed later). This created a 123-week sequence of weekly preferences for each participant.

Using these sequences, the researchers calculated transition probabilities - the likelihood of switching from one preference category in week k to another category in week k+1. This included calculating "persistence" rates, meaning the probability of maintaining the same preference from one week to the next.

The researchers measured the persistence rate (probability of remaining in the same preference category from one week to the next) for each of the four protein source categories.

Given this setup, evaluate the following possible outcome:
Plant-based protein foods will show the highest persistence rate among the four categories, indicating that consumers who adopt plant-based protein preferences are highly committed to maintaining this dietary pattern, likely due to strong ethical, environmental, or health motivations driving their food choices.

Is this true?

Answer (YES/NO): NO